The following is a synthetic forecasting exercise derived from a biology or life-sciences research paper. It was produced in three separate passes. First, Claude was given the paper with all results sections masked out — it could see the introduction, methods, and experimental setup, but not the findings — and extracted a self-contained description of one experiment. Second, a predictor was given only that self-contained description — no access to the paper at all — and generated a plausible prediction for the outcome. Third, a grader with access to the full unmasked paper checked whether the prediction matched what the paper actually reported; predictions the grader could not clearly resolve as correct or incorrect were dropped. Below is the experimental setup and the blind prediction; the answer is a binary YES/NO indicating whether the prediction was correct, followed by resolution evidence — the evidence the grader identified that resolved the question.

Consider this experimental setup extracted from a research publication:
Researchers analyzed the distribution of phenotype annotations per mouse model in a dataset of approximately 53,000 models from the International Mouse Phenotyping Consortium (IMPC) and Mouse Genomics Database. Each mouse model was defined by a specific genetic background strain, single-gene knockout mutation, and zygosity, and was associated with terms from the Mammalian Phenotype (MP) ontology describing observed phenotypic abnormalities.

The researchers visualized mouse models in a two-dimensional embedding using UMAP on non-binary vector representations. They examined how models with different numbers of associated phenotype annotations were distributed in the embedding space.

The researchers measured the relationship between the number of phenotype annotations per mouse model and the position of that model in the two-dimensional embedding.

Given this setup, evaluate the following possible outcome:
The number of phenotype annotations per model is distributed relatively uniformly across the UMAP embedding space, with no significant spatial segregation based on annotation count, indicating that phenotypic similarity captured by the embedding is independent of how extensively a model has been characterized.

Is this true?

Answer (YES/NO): NO